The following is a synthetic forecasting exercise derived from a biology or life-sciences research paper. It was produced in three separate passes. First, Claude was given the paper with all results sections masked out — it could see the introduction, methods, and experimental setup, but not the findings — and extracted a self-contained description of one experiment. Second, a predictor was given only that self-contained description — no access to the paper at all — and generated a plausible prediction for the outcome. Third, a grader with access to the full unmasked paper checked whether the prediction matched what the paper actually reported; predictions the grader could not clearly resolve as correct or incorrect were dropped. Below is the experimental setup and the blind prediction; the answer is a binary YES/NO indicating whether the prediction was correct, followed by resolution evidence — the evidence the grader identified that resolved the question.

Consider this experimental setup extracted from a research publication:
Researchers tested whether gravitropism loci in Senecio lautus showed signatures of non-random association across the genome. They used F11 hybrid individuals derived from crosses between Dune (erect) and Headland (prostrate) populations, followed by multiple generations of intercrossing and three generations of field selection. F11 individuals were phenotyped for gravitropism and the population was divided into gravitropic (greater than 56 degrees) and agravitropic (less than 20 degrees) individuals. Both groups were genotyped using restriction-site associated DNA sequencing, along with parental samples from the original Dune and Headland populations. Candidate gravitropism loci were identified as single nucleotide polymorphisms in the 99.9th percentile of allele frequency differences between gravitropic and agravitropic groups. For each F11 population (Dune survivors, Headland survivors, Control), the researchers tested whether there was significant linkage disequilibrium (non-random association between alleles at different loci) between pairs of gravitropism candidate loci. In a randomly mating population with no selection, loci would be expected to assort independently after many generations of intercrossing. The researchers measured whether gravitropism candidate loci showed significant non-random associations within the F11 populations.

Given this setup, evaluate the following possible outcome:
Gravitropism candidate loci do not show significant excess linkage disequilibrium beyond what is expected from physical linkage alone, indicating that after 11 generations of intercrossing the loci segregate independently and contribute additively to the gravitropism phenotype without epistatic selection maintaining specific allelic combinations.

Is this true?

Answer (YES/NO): NO